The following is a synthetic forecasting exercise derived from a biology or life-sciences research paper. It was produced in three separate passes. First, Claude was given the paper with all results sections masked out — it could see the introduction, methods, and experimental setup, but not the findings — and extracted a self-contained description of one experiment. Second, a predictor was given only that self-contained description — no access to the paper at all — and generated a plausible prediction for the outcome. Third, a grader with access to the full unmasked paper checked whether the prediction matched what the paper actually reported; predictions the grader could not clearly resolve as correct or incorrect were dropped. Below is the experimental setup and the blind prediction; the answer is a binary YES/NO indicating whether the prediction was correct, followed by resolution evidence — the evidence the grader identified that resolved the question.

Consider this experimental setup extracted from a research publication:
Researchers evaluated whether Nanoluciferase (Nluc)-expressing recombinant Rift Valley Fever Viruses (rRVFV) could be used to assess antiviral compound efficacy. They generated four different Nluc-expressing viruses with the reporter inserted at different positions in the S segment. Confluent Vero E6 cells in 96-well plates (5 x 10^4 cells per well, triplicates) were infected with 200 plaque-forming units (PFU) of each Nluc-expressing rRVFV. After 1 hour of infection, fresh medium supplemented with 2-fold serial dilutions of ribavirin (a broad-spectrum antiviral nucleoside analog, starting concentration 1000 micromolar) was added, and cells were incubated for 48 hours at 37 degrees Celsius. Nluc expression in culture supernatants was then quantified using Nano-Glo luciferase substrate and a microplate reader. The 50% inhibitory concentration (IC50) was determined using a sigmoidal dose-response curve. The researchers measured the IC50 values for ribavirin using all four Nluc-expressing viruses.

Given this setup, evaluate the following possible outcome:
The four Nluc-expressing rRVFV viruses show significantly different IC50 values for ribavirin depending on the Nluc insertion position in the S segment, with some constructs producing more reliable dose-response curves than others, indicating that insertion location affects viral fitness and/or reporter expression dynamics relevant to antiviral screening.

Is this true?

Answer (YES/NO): NO